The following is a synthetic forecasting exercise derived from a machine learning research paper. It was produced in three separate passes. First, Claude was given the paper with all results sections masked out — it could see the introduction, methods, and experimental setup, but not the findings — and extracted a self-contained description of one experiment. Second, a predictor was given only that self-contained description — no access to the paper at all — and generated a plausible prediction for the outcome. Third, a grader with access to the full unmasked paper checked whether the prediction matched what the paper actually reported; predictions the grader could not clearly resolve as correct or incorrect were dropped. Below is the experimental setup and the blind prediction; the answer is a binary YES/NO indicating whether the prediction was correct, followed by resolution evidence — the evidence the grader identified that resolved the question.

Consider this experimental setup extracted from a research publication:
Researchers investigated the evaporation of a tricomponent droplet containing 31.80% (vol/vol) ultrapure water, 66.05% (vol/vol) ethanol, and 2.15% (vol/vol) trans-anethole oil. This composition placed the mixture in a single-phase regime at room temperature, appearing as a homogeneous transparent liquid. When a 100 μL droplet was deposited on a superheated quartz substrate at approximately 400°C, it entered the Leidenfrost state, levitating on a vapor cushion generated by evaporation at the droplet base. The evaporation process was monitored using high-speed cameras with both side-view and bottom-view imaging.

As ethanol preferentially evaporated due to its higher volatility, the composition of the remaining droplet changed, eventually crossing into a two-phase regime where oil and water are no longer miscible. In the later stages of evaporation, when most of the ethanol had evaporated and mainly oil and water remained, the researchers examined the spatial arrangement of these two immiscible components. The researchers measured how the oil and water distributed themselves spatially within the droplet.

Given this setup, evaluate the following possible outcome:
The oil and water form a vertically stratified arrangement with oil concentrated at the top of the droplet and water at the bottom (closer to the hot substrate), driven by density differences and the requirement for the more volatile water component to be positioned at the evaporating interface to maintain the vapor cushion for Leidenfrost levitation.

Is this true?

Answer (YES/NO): NO